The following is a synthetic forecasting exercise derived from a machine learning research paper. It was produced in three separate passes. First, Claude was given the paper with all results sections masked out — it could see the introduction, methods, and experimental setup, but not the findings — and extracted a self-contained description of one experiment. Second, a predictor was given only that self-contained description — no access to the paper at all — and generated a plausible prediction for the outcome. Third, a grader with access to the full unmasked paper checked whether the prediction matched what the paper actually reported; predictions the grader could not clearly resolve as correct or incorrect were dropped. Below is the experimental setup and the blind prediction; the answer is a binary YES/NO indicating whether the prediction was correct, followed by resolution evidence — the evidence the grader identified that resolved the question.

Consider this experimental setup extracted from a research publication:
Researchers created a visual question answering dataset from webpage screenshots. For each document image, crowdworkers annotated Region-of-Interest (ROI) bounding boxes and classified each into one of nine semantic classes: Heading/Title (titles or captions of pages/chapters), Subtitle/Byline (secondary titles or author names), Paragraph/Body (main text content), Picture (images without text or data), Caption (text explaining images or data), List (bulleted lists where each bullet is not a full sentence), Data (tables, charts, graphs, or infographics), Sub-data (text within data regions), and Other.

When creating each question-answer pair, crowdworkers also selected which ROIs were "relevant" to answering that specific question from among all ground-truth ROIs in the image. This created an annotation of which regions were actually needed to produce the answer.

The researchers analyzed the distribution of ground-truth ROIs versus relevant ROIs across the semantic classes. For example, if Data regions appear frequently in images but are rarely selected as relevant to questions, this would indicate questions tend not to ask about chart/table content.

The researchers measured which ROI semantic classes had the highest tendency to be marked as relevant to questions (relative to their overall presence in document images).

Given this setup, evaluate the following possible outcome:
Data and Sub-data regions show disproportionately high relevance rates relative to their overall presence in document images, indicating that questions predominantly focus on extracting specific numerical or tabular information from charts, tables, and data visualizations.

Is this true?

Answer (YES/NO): NO